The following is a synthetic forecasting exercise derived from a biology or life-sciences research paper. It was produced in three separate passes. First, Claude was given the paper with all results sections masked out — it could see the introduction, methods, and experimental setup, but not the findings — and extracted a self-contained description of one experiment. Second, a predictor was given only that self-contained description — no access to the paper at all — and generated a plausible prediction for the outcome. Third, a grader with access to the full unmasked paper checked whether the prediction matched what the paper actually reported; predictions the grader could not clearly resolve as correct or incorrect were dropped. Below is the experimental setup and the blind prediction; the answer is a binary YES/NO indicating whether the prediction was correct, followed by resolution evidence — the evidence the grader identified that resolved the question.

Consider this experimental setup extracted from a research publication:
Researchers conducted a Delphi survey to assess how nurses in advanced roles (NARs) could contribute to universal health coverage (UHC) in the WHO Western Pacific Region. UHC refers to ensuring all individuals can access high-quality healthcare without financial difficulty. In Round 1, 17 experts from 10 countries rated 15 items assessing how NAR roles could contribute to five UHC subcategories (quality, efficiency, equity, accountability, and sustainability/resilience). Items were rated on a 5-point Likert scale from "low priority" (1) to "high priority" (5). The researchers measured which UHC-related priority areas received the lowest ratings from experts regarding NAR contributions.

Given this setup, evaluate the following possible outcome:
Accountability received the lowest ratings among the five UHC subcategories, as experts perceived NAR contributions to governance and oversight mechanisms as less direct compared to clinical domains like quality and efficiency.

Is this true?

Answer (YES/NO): NO